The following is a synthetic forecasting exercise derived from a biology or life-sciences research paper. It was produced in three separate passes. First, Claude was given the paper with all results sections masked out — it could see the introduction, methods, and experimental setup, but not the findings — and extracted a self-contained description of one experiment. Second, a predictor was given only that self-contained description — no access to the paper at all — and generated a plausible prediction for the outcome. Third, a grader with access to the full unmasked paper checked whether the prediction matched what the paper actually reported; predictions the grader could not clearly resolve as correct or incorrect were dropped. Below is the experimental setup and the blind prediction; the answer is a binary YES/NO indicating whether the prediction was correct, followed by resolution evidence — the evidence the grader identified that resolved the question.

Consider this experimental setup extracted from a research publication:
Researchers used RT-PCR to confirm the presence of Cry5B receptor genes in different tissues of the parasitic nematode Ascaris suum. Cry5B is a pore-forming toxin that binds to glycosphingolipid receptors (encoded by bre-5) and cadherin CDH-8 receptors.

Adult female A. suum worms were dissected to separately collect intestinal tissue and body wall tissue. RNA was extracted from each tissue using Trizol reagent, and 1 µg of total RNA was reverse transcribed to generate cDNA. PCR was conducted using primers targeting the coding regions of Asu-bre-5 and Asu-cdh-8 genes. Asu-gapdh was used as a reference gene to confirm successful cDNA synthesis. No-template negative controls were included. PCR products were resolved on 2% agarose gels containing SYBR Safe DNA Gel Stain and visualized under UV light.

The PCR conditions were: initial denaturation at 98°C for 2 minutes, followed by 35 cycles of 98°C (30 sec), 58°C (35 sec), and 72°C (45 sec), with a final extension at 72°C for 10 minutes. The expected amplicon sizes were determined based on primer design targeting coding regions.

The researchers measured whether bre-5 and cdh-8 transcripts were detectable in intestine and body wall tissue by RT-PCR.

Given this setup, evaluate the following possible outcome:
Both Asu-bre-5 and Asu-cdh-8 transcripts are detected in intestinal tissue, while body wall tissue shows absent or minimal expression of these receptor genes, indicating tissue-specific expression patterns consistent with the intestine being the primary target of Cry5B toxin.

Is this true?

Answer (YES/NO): NO